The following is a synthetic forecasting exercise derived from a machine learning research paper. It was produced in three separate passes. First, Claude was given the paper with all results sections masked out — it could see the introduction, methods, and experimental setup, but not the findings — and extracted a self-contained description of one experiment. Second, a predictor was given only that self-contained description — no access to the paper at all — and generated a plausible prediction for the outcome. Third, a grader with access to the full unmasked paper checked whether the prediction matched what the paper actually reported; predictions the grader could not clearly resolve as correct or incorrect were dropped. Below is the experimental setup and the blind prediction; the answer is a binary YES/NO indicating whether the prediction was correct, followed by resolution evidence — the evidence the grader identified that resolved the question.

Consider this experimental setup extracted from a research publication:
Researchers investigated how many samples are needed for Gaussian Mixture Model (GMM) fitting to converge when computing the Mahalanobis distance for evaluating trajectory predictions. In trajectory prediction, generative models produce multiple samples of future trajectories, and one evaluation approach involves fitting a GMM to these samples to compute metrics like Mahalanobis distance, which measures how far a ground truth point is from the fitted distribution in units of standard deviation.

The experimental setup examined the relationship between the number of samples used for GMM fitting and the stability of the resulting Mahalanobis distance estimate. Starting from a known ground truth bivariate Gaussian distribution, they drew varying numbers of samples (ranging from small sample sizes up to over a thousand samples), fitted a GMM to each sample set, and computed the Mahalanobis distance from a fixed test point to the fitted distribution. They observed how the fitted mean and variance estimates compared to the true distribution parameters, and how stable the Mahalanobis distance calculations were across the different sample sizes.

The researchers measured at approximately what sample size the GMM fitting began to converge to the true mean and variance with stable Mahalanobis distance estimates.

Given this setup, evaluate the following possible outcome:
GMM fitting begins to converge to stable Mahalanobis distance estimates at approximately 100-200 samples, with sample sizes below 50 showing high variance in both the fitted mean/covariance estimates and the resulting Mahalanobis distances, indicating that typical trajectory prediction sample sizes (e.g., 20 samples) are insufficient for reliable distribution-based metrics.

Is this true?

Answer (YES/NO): NO